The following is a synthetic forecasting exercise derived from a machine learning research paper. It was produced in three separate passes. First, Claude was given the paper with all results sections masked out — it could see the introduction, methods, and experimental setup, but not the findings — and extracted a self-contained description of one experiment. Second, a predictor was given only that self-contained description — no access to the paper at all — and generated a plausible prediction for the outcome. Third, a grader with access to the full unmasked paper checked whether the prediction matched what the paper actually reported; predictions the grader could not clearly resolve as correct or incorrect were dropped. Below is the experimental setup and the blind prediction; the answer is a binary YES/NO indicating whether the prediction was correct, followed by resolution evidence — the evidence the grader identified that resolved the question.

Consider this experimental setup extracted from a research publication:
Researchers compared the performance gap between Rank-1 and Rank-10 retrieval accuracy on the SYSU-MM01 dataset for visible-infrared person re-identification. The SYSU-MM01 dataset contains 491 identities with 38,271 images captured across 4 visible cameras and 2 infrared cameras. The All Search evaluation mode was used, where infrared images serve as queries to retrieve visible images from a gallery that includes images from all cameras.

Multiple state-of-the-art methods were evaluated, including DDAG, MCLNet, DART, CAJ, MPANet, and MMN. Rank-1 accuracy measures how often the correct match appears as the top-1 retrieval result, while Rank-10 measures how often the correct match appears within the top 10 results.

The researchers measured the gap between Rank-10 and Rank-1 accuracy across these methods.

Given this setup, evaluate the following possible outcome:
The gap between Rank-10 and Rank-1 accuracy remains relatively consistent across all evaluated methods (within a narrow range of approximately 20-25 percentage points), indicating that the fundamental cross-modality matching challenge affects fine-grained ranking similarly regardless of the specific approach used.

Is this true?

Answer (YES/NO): NO